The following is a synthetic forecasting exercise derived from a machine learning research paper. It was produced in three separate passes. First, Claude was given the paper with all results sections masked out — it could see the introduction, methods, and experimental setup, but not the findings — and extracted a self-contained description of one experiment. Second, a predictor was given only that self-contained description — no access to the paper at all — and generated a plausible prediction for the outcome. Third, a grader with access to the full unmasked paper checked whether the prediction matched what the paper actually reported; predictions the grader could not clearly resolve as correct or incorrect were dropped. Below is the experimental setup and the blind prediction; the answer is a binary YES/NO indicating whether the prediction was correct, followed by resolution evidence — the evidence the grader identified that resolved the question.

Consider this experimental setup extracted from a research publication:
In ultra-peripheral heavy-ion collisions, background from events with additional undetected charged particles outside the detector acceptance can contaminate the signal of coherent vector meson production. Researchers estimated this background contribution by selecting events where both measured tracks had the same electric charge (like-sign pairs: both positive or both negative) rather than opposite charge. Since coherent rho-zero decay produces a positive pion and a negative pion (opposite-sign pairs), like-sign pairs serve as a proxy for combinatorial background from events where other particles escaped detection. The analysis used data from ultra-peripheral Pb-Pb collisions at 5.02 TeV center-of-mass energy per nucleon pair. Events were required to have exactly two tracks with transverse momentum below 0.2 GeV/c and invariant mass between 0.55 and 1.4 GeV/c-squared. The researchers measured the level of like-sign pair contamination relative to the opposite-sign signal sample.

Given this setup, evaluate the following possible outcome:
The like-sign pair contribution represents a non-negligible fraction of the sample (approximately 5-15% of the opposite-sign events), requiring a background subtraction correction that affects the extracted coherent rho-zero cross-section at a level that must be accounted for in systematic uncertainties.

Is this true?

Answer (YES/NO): NO